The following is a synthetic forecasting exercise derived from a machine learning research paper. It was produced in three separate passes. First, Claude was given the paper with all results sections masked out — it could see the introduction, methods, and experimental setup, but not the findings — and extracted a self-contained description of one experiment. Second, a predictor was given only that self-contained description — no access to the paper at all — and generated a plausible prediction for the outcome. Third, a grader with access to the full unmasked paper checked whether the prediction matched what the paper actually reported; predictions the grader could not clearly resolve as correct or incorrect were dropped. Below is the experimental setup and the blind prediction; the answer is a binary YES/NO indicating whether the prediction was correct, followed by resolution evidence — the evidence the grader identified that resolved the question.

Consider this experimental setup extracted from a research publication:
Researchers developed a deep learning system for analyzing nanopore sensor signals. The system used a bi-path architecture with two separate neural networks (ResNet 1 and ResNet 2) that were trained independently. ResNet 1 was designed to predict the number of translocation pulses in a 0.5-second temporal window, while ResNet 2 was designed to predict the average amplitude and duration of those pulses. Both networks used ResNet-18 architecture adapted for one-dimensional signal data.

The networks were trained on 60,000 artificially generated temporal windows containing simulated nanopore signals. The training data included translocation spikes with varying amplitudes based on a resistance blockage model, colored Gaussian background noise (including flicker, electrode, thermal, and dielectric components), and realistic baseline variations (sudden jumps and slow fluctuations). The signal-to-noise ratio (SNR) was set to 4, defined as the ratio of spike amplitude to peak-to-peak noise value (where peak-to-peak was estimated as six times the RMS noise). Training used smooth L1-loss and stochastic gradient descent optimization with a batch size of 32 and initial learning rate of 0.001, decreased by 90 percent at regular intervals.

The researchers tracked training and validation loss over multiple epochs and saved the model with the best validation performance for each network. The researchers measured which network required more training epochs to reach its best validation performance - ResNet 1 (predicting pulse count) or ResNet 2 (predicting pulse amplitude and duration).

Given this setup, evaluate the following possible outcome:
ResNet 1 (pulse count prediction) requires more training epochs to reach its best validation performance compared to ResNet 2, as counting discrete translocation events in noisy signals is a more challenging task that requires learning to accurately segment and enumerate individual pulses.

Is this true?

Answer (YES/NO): NO